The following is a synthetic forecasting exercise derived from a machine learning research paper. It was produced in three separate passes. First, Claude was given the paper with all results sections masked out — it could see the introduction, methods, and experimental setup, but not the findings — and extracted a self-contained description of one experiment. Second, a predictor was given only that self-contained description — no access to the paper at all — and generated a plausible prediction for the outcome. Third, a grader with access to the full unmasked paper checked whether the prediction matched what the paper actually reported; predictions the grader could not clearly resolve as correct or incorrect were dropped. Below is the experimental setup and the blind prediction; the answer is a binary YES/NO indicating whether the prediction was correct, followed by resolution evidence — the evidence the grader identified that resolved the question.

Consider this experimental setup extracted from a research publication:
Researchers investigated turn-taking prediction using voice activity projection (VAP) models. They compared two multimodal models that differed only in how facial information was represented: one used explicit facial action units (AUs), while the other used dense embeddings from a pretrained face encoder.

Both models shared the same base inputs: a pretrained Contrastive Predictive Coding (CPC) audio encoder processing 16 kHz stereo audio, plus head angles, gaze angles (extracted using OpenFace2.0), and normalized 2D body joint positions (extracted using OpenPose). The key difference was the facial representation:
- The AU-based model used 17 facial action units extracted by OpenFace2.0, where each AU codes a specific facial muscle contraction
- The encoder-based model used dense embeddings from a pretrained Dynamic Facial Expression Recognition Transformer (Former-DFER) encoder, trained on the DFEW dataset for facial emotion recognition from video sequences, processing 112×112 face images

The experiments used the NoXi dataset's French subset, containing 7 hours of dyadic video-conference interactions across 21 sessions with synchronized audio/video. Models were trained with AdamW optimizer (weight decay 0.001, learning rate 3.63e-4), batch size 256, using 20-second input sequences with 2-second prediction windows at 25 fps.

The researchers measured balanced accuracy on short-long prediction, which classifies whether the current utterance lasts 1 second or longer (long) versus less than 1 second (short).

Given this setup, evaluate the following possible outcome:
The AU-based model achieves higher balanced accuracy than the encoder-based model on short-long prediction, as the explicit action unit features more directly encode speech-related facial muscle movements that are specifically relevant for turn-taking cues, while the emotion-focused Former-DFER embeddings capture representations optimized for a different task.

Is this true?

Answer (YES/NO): YES